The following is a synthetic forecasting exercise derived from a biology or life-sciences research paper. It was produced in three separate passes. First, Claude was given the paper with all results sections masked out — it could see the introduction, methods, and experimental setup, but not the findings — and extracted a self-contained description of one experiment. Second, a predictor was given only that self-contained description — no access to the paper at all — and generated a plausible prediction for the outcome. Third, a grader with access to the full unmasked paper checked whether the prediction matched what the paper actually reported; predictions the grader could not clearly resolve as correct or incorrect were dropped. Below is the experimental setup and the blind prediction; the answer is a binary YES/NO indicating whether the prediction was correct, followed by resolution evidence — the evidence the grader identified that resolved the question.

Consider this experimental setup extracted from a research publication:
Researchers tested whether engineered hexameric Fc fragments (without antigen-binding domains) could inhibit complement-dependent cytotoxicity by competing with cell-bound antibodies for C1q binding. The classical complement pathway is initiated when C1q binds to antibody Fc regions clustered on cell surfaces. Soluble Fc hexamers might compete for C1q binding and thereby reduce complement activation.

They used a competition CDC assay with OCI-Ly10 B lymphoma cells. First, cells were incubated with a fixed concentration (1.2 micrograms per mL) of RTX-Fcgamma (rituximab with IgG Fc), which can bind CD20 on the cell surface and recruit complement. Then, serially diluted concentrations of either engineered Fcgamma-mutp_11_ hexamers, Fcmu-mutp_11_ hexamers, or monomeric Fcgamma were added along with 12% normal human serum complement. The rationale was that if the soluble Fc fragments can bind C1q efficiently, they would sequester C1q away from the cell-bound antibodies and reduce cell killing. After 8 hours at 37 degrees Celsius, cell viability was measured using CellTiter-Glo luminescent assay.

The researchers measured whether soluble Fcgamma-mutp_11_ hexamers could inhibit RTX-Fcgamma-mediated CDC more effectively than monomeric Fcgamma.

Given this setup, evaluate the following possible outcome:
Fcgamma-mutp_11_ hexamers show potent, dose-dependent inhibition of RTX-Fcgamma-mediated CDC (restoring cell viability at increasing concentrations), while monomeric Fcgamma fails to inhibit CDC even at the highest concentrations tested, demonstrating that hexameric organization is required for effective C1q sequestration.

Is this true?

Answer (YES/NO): YES